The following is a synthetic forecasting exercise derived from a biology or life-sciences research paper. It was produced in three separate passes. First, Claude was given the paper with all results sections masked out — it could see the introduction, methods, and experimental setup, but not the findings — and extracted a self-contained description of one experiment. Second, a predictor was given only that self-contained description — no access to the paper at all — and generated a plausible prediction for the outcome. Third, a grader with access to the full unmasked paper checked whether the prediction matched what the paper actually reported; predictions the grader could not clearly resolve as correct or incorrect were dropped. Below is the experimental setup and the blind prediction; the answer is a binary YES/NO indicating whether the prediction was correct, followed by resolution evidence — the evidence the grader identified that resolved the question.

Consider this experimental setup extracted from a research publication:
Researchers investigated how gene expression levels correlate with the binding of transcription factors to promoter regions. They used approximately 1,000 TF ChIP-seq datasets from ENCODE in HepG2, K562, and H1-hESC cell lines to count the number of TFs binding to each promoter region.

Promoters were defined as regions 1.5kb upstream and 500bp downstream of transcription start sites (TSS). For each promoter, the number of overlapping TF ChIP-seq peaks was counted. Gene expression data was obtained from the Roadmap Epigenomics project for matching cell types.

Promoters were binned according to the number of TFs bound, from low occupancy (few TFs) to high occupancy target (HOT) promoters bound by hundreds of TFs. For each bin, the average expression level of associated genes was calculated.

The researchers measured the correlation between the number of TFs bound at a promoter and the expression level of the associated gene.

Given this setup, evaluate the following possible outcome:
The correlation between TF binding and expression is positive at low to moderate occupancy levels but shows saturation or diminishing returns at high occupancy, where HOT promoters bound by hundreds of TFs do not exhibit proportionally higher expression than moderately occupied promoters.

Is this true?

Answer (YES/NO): NO